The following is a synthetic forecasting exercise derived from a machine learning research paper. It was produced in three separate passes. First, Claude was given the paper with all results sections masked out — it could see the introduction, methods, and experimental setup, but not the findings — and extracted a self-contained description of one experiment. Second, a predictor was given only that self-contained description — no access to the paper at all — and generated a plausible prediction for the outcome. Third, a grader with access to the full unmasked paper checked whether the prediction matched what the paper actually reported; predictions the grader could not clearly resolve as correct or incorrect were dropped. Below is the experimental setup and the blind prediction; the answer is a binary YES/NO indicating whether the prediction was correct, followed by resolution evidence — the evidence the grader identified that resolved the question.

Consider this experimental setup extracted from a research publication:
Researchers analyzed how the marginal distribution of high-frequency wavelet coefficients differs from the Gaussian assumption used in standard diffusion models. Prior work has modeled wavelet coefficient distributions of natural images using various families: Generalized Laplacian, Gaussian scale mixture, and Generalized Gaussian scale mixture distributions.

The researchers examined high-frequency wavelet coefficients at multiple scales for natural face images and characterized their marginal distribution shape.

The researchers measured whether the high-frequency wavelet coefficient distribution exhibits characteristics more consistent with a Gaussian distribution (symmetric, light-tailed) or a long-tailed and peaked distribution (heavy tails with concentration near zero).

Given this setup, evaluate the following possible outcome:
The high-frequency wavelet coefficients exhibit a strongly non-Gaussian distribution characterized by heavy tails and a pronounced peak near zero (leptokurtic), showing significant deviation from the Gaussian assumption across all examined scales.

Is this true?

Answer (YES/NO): YES